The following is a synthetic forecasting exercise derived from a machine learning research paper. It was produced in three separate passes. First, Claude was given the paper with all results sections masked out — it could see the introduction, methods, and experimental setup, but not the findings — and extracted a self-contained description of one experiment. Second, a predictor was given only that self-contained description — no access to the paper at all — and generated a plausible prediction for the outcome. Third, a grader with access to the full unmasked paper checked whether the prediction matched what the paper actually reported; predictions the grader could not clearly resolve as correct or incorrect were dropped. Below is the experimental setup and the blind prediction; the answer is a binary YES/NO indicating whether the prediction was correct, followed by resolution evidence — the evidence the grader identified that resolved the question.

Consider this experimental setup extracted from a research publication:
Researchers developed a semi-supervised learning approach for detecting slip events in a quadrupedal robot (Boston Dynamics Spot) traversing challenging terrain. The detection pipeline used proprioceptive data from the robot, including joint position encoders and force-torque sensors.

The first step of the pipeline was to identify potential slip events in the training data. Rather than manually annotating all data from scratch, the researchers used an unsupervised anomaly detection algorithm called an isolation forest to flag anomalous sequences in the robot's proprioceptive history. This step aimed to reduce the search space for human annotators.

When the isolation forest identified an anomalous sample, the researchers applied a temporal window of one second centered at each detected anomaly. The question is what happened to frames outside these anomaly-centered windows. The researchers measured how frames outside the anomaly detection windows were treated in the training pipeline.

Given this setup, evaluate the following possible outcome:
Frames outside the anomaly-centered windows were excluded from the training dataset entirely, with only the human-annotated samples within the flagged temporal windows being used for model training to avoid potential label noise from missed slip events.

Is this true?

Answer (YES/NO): NO